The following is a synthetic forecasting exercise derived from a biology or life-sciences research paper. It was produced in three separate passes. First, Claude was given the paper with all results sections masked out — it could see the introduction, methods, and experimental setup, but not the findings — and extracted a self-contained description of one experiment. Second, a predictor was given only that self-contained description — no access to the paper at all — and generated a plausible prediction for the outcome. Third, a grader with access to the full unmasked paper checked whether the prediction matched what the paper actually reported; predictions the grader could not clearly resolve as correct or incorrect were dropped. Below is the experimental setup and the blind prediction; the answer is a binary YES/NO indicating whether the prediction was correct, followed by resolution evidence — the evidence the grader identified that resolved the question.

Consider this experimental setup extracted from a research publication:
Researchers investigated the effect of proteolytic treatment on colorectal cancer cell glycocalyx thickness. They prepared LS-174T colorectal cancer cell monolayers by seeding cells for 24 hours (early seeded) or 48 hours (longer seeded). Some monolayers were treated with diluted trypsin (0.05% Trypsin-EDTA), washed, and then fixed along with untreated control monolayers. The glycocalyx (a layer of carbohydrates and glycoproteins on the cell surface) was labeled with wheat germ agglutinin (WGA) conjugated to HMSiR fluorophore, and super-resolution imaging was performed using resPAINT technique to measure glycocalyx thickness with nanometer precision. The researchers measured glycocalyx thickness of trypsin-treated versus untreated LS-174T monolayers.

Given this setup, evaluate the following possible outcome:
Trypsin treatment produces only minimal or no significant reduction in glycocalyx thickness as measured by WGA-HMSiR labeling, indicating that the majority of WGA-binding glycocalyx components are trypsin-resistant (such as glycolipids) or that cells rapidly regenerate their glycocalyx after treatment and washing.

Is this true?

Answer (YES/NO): NO